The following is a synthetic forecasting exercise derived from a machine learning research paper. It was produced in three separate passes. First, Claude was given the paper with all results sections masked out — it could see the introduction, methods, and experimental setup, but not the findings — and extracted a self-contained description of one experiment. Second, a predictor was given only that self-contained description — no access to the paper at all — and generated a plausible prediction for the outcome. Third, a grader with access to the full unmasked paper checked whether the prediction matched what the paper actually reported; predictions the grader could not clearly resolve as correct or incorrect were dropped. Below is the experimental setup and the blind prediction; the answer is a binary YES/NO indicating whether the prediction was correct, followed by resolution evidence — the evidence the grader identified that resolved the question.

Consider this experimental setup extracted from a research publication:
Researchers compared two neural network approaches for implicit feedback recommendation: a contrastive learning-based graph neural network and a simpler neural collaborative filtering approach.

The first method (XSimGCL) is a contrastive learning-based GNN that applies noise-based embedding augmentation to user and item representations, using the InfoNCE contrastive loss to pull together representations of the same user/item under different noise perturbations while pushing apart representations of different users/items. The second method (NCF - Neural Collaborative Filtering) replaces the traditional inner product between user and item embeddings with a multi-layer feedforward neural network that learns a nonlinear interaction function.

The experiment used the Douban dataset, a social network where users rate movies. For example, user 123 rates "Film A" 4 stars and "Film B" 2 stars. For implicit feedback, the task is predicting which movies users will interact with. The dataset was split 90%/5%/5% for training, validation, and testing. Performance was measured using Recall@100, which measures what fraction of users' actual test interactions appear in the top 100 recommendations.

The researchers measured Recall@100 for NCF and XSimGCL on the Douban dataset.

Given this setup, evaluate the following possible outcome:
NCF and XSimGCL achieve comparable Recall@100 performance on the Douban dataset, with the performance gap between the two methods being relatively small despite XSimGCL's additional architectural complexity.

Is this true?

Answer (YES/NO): NO